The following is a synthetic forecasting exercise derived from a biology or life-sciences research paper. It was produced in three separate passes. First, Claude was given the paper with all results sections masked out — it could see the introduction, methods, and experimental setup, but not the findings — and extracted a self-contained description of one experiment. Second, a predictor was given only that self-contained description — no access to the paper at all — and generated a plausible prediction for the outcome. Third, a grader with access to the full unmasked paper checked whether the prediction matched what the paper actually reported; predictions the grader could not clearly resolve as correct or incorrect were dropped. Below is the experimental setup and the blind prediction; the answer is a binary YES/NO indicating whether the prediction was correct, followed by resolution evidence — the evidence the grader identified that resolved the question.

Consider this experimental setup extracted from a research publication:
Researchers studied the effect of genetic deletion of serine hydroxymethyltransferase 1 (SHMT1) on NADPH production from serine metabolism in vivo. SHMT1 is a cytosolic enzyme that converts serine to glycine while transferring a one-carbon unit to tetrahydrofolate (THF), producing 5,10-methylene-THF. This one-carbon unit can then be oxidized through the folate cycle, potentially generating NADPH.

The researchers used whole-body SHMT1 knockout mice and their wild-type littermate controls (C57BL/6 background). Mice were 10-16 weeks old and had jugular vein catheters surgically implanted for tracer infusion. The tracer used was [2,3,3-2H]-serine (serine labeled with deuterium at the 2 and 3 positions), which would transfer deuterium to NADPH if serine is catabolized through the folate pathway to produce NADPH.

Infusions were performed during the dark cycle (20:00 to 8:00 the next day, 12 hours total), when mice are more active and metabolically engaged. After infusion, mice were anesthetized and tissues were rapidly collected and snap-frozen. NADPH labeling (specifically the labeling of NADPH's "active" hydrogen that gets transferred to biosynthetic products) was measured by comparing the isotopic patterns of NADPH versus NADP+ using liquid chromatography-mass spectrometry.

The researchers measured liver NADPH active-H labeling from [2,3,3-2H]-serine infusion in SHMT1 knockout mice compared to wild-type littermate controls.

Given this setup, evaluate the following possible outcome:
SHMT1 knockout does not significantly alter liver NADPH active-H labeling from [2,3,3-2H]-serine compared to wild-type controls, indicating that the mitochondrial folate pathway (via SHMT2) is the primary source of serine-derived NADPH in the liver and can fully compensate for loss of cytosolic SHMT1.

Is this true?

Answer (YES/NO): NO